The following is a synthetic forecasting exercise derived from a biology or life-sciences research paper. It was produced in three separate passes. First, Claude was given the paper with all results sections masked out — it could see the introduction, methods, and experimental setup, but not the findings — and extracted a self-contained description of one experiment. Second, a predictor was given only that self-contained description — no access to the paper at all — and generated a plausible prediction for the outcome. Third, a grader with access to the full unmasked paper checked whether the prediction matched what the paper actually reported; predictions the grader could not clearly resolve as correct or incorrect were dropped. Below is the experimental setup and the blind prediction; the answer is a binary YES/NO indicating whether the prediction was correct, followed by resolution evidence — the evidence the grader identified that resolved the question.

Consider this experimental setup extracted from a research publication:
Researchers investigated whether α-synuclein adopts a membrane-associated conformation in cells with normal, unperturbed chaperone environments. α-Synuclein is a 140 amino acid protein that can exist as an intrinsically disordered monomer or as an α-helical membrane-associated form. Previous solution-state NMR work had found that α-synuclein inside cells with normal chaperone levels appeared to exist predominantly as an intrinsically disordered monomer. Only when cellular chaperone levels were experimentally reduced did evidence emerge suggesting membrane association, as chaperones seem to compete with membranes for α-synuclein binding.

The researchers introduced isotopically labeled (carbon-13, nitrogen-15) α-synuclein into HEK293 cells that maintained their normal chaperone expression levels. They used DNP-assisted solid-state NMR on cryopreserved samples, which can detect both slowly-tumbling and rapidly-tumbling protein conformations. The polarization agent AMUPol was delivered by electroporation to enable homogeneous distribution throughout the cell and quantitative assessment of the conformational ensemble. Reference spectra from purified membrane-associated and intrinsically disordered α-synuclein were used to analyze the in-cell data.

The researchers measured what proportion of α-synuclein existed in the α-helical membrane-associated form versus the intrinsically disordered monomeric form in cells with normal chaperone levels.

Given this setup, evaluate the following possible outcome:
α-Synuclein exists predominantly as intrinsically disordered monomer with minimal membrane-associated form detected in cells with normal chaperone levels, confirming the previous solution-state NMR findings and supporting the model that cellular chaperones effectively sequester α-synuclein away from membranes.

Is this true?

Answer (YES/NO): NO